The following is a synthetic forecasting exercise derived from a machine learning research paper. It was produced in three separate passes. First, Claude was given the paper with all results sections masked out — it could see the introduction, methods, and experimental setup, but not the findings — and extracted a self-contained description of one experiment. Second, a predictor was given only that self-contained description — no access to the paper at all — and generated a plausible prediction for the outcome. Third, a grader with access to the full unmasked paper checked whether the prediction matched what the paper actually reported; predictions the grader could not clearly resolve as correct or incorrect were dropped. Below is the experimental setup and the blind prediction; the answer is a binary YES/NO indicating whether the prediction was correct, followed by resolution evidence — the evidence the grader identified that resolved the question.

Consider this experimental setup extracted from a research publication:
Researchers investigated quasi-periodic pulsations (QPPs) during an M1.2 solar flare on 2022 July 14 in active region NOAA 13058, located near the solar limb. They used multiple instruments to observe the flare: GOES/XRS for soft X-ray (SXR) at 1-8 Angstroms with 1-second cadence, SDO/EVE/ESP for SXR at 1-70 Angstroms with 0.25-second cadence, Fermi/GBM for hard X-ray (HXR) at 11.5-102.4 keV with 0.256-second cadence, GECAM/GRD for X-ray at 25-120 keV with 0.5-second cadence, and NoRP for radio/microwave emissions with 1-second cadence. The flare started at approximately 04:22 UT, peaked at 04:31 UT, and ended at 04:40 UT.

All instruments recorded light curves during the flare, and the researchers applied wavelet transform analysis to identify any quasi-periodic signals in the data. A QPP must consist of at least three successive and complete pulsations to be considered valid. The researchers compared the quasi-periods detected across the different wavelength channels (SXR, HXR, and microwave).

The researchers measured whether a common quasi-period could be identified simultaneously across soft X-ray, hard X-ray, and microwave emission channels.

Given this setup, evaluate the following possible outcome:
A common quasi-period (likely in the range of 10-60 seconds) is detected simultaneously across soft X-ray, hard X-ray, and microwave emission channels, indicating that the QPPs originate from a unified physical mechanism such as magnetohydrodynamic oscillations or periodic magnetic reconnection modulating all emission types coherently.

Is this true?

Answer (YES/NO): YES